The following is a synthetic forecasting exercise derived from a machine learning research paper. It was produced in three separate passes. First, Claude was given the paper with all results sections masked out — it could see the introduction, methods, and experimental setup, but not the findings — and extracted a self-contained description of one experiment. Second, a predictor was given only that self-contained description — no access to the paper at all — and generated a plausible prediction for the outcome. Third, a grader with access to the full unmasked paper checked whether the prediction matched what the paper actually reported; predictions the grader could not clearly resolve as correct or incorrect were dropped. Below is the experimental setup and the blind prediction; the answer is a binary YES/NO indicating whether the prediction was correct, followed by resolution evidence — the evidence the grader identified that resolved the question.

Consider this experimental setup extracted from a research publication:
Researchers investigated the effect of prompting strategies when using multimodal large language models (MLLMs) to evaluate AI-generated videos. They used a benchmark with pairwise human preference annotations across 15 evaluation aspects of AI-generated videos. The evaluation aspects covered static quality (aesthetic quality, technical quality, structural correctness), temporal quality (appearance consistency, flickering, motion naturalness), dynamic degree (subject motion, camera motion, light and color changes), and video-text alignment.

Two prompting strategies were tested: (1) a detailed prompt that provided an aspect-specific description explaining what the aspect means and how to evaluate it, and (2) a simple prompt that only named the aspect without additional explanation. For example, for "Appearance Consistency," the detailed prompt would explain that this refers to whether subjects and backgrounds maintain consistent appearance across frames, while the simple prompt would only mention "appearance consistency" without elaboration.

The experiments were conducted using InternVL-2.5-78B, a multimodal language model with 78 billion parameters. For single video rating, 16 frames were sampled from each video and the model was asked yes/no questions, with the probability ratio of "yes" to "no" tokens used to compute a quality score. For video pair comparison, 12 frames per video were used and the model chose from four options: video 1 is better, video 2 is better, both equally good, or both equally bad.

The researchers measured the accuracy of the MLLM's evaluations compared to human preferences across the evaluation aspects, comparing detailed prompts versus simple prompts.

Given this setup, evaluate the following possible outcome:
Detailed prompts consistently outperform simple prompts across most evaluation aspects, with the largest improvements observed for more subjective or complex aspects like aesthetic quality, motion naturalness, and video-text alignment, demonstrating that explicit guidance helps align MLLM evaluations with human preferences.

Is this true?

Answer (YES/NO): NO